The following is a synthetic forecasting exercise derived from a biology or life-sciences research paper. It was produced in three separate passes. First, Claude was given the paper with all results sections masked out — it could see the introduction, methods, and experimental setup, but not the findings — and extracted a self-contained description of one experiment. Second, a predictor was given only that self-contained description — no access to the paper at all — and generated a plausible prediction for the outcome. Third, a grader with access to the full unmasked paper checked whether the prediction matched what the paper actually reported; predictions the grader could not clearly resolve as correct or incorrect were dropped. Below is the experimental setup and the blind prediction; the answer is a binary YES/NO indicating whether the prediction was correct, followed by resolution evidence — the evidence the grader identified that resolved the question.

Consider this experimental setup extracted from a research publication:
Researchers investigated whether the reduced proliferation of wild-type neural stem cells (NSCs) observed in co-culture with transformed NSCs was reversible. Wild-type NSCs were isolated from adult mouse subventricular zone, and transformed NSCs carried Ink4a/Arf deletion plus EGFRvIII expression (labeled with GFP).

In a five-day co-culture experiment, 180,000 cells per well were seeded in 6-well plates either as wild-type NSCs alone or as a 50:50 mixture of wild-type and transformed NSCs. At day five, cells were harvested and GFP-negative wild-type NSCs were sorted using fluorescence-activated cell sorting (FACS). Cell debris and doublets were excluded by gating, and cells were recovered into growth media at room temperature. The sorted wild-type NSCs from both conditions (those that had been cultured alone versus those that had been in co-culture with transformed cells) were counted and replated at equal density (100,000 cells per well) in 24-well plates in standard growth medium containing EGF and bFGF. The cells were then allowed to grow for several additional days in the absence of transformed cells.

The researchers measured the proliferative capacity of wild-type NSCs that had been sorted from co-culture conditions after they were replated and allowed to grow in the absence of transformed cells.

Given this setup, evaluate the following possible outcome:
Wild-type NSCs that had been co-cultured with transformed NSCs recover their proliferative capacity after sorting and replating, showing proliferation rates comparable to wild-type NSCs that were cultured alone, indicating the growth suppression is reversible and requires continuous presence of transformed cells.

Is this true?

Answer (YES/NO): YES